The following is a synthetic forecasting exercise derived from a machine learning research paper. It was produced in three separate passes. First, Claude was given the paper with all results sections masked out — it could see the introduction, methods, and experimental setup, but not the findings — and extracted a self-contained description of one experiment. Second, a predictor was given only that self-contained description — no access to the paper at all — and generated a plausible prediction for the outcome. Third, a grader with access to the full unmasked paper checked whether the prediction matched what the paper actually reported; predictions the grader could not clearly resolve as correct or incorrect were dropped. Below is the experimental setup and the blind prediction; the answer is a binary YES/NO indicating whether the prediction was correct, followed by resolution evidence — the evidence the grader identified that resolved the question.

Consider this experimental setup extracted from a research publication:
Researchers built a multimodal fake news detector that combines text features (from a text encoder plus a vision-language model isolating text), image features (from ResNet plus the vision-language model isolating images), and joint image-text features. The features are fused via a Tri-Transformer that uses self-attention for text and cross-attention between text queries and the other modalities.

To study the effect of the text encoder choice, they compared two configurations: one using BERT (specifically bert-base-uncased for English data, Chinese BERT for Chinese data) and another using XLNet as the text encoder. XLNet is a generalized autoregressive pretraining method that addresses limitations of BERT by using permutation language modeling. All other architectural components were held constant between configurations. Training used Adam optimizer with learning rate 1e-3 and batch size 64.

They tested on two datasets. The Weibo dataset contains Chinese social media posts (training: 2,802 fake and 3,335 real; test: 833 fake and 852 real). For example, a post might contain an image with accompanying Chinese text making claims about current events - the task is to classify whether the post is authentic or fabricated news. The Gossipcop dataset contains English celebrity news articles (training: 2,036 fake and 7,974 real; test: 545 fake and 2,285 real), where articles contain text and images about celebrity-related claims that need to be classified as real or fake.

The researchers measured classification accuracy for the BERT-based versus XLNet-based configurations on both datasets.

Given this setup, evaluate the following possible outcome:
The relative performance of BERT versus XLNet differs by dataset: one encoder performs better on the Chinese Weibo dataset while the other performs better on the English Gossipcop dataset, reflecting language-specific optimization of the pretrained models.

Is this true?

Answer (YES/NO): NO